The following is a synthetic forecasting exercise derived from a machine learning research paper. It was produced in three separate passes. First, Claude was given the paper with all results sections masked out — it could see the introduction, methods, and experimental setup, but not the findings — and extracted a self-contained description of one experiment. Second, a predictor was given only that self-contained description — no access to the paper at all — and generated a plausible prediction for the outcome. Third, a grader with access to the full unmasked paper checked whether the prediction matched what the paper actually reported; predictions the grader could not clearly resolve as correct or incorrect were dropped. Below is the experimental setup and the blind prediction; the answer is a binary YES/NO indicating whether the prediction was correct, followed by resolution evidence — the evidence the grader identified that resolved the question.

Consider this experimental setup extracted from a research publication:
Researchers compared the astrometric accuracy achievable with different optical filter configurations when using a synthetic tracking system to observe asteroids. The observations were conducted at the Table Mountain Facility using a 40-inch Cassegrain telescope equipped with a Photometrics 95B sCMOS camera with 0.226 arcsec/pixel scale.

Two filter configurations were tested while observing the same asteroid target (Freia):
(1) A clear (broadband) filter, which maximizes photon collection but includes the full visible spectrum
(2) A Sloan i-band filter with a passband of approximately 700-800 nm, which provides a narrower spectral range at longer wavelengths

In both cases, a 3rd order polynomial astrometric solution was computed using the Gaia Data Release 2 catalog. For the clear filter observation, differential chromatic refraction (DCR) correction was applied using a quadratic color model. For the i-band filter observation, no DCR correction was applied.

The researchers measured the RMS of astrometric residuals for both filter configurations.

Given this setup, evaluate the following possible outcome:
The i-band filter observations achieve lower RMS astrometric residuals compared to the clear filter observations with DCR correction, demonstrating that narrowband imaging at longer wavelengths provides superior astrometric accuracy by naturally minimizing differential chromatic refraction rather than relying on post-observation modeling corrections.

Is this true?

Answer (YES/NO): NO